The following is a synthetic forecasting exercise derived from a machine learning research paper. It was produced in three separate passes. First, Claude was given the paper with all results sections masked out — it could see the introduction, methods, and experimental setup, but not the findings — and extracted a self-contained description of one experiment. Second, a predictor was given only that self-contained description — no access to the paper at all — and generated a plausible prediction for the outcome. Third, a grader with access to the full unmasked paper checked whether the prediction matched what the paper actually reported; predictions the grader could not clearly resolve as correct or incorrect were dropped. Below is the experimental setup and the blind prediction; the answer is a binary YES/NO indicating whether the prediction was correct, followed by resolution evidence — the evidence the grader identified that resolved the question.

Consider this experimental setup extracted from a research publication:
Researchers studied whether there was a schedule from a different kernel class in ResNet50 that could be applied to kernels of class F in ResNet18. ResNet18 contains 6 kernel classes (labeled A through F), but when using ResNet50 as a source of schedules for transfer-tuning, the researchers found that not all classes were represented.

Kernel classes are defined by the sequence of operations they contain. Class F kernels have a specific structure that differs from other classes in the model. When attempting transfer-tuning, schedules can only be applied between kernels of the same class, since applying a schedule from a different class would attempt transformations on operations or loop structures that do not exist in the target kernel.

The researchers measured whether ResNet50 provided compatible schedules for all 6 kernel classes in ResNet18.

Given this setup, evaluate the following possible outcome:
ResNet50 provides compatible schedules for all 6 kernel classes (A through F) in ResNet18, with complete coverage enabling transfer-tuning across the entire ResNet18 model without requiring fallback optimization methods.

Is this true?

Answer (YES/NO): NO